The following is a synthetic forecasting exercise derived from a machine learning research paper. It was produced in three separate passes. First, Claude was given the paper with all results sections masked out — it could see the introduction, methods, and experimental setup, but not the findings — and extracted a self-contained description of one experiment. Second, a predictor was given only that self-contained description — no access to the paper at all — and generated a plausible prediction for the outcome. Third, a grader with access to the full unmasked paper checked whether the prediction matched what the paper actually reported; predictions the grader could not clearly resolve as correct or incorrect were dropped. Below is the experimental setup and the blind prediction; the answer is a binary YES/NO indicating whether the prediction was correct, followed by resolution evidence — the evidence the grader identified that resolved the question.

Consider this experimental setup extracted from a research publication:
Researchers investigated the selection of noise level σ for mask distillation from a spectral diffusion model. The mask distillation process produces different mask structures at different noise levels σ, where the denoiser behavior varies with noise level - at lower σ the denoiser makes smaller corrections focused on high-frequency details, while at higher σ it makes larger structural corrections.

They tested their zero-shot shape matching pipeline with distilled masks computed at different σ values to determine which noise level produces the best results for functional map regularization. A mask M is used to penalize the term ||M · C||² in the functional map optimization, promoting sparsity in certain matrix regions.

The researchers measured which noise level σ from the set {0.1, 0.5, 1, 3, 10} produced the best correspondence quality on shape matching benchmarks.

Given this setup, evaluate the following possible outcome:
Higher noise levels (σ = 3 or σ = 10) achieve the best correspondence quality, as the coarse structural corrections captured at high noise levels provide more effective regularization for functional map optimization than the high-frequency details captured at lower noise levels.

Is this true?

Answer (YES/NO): NO